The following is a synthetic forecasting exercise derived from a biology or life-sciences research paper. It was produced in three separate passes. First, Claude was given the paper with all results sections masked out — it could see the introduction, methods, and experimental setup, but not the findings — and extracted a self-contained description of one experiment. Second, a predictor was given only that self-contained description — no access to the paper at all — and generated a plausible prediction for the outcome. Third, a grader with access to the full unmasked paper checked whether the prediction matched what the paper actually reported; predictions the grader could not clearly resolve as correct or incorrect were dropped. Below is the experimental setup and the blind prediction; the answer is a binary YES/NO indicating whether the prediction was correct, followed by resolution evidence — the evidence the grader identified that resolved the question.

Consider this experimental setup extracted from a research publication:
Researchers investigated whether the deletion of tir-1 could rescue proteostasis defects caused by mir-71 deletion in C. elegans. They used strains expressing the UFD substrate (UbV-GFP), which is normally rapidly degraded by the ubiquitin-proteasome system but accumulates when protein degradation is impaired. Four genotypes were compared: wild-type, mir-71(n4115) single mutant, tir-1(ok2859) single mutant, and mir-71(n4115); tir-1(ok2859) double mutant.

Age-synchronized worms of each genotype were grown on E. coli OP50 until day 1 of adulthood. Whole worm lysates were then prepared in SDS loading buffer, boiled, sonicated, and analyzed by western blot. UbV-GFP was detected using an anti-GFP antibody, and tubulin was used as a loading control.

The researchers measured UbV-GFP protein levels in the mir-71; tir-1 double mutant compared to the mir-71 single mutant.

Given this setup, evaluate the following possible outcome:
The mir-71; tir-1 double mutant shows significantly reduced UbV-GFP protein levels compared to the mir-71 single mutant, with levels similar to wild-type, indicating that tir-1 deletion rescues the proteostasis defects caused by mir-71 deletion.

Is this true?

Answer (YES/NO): YES